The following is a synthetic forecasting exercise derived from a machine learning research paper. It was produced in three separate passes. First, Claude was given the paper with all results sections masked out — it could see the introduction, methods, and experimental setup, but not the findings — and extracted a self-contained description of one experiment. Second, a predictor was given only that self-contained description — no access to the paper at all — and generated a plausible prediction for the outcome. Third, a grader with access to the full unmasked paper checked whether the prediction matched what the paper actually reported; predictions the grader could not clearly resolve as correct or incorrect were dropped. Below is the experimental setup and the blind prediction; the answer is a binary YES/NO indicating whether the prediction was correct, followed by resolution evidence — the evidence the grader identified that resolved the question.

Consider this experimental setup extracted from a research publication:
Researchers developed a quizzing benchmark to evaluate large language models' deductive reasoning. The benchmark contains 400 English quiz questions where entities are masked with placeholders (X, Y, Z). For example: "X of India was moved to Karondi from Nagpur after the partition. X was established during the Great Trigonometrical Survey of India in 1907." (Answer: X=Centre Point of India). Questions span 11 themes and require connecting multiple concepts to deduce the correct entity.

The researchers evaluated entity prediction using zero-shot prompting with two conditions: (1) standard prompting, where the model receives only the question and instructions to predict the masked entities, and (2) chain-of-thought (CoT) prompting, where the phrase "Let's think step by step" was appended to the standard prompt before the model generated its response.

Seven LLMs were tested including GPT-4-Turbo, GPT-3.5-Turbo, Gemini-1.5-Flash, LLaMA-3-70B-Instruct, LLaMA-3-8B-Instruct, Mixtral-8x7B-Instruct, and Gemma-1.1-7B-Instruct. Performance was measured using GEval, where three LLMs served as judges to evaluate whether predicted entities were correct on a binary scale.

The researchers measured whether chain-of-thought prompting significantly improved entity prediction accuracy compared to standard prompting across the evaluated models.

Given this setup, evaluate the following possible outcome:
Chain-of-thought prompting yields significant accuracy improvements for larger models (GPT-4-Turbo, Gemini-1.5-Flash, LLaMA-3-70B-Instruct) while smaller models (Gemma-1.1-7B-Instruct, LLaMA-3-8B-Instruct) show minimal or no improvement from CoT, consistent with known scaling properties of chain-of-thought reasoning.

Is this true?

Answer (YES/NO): NO